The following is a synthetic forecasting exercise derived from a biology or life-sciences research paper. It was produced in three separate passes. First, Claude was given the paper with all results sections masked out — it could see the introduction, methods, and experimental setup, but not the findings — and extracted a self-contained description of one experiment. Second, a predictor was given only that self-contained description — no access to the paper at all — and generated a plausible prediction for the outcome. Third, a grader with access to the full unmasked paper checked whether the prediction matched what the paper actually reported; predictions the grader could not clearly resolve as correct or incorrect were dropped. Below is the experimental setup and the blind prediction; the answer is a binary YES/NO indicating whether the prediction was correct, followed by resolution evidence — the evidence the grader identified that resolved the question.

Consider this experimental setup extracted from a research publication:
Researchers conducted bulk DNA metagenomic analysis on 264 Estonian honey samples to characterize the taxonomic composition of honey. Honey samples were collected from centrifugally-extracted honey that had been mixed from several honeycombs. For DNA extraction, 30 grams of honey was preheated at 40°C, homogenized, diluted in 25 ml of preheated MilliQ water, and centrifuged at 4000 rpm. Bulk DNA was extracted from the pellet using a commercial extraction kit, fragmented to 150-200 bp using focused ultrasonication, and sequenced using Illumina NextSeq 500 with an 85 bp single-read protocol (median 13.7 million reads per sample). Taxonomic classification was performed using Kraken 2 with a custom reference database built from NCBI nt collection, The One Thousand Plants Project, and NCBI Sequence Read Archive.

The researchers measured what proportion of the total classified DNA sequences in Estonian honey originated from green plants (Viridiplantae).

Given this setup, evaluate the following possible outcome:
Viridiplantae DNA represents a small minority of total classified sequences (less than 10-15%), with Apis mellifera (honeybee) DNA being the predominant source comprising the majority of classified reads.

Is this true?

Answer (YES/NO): NO